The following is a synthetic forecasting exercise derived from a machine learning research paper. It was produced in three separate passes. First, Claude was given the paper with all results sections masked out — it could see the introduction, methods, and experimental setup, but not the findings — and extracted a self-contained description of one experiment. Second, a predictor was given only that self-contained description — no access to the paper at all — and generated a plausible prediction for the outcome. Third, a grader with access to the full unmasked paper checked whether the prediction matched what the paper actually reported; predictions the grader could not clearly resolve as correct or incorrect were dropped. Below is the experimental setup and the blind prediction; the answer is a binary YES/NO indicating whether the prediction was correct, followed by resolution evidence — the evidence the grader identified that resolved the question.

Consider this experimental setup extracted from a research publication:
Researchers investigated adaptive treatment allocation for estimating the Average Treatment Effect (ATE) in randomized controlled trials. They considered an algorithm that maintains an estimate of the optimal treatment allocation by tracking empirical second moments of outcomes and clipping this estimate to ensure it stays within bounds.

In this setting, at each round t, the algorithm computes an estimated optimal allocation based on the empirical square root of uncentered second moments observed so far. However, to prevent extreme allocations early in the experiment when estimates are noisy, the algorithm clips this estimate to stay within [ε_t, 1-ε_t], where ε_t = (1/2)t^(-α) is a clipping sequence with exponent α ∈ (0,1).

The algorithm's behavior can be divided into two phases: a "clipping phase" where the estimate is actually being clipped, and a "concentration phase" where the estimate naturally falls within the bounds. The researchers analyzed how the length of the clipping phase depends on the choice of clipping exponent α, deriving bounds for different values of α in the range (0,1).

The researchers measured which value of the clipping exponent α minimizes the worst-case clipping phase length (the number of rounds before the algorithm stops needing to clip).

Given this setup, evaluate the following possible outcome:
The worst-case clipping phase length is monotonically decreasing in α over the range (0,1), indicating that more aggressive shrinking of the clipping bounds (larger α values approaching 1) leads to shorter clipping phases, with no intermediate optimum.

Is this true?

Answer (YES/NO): NO